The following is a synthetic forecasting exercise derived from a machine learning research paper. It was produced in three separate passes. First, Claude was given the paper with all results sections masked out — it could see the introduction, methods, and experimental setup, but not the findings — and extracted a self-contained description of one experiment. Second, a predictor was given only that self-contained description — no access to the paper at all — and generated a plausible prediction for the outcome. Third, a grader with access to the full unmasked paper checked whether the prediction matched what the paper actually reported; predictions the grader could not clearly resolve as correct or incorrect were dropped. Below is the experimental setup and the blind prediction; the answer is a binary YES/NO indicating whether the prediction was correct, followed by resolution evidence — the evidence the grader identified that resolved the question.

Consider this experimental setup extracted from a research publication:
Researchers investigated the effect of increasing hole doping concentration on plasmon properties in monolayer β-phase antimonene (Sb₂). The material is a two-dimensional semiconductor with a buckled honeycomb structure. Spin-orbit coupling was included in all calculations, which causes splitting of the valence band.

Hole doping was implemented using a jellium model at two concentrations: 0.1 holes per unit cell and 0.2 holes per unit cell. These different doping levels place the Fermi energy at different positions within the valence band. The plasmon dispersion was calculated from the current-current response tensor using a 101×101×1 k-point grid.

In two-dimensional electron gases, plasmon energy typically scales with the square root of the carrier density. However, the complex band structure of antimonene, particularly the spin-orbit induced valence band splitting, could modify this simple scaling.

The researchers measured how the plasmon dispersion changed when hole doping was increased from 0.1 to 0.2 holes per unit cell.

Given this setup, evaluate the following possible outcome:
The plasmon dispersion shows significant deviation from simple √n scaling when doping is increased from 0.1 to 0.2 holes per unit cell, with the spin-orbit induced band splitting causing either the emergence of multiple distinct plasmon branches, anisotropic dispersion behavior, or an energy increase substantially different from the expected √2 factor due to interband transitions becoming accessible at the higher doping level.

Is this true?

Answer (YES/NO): YES